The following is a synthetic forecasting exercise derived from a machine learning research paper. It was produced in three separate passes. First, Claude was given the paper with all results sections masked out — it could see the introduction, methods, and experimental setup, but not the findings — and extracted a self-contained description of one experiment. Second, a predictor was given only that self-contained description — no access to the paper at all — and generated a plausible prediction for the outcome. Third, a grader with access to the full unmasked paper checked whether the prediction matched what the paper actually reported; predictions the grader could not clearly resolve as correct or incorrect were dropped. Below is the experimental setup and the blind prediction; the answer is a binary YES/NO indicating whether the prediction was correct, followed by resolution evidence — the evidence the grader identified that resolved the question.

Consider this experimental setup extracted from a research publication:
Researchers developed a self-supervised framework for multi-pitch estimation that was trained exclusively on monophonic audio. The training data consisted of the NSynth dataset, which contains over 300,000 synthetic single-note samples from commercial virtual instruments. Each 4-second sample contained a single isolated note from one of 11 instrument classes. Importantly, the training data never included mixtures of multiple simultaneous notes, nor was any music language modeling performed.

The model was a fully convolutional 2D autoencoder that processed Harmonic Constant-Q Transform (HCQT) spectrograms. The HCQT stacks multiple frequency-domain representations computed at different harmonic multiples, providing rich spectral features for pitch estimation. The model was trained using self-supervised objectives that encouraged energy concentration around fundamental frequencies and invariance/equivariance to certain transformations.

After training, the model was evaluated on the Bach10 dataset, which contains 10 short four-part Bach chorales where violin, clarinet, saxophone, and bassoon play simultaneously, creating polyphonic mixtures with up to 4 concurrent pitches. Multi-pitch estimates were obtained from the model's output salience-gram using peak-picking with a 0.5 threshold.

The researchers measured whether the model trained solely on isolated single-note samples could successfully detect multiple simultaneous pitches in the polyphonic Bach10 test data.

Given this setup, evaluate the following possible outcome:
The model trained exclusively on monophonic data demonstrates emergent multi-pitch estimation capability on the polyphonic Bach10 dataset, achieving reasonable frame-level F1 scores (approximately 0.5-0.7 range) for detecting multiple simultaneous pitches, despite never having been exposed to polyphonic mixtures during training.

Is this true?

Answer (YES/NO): YES